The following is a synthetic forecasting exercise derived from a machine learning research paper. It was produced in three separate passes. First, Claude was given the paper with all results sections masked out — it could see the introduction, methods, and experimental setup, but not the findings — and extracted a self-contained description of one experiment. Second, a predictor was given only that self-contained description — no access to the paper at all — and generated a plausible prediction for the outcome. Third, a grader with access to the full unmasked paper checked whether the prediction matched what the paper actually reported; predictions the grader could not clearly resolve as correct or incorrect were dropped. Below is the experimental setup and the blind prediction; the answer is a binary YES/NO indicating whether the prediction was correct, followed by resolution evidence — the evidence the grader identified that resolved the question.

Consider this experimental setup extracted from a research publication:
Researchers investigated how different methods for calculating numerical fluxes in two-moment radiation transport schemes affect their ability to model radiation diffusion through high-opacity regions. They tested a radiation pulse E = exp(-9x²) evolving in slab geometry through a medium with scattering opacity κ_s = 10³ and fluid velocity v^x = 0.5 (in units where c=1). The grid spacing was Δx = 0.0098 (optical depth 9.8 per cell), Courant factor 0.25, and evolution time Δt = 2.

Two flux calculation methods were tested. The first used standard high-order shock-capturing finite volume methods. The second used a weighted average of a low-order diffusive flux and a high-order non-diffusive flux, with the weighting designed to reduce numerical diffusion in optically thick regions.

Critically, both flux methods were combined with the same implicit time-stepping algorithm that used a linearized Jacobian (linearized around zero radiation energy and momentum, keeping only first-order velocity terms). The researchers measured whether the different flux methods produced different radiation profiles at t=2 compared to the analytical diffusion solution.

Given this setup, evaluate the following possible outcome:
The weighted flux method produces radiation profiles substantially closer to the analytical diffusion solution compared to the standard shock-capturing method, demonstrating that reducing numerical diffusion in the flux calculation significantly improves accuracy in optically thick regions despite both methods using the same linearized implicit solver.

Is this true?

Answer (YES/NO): NO